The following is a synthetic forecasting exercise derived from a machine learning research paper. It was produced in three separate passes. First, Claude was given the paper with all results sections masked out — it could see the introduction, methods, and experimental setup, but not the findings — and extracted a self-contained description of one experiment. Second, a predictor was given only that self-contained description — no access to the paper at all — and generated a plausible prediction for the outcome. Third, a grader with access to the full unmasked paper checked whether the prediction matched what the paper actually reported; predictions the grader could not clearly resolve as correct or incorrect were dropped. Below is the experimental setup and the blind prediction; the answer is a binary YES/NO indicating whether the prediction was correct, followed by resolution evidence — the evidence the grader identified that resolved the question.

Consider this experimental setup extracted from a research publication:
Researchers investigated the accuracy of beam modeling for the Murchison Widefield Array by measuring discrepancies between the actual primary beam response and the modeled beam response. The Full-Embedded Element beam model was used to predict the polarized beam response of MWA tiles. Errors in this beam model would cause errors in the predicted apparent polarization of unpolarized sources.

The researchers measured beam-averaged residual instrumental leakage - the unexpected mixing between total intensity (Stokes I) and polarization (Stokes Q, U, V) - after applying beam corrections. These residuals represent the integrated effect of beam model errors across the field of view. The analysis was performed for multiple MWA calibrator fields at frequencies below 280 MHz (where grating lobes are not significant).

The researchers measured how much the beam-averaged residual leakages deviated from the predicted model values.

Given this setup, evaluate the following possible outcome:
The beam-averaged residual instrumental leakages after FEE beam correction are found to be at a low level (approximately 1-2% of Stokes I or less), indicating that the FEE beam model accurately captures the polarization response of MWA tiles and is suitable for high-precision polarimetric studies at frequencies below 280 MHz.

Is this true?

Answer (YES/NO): NO